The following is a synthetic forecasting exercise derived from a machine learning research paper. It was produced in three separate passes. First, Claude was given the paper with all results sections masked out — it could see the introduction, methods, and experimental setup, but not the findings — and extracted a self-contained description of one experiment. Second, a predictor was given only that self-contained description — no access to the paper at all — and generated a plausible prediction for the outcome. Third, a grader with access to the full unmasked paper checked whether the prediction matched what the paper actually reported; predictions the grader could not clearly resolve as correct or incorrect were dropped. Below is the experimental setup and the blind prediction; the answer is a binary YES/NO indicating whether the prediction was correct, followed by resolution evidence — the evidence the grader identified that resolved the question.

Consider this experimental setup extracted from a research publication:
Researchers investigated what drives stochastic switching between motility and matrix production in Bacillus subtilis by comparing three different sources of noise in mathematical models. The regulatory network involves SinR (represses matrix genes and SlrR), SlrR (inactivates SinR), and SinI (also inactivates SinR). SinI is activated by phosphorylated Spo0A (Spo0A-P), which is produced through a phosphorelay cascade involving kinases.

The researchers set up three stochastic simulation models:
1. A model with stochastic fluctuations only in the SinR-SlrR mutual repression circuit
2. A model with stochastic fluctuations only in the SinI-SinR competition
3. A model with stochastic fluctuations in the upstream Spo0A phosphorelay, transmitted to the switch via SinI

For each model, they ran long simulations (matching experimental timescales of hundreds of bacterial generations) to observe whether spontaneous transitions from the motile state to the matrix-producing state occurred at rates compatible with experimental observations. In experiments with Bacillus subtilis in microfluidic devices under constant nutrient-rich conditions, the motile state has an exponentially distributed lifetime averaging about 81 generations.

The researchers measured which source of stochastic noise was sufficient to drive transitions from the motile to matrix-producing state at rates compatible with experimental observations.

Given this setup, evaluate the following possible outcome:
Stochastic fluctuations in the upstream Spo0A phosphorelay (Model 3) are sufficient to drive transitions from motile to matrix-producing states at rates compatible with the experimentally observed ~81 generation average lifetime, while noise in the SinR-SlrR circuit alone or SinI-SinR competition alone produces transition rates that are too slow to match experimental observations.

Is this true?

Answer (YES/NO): YES